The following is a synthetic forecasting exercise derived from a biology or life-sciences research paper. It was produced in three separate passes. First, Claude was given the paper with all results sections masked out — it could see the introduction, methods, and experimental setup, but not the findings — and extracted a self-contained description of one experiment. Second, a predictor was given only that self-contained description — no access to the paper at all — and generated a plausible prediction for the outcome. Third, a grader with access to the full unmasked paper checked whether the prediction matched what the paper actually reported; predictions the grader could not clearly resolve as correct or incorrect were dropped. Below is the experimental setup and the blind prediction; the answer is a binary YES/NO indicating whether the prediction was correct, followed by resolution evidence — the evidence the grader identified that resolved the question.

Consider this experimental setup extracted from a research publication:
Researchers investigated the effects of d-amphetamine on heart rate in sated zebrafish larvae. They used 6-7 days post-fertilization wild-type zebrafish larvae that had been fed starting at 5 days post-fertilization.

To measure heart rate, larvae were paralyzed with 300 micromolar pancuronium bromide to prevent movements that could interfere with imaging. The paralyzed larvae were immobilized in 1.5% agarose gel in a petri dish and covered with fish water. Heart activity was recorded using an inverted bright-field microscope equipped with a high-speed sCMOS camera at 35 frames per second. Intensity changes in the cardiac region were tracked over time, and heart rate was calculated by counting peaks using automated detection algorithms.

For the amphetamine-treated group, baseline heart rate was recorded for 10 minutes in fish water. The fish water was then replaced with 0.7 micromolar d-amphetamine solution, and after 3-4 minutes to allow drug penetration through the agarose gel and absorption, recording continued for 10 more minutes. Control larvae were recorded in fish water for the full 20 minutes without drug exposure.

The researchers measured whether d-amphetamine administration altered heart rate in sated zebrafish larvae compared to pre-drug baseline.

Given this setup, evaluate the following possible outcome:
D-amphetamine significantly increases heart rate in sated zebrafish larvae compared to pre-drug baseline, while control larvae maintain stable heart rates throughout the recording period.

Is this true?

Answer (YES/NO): NO